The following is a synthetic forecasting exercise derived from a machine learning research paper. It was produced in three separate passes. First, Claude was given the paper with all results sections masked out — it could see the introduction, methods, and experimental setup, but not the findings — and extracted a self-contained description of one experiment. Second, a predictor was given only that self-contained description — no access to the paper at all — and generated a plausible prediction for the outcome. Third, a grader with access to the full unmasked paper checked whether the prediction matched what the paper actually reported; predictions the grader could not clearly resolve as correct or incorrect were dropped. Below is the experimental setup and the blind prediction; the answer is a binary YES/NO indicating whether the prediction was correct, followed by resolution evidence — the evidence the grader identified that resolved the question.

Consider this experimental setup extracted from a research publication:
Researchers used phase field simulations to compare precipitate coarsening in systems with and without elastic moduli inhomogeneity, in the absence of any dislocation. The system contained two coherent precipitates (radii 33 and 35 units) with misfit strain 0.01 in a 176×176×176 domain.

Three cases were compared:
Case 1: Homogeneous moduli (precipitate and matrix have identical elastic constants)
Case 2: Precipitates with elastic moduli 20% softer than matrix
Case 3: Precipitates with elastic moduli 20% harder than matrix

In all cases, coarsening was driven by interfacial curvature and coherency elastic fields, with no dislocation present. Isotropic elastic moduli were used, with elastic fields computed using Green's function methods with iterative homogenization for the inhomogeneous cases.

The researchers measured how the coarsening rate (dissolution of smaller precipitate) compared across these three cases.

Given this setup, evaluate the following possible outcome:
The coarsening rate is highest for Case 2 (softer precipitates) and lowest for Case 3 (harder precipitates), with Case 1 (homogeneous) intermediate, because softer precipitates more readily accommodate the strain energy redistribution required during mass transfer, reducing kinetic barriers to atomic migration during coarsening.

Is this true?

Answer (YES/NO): NO